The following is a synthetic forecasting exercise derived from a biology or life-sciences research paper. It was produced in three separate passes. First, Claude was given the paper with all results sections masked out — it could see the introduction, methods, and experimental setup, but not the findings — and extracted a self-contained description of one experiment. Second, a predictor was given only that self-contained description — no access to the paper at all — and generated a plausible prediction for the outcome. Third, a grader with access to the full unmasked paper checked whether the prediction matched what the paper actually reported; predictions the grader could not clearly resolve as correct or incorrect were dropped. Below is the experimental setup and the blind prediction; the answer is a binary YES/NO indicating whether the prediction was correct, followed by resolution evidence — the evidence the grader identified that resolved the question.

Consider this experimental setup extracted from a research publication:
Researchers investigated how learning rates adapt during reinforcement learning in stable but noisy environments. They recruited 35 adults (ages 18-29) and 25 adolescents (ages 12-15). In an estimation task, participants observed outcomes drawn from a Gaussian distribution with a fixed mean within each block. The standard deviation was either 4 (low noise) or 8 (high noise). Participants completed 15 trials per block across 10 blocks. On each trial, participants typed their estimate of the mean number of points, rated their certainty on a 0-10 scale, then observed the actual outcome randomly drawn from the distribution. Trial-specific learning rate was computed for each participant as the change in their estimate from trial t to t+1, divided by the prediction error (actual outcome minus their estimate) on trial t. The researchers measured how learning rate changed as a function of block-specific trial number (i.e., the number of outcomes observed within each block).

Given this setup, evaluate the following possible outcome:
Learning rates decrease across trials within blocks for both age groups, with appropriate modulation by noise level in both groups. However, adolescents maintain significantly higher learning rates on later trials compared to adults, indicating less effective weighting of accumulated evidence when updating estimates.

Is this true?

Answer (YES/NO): NO